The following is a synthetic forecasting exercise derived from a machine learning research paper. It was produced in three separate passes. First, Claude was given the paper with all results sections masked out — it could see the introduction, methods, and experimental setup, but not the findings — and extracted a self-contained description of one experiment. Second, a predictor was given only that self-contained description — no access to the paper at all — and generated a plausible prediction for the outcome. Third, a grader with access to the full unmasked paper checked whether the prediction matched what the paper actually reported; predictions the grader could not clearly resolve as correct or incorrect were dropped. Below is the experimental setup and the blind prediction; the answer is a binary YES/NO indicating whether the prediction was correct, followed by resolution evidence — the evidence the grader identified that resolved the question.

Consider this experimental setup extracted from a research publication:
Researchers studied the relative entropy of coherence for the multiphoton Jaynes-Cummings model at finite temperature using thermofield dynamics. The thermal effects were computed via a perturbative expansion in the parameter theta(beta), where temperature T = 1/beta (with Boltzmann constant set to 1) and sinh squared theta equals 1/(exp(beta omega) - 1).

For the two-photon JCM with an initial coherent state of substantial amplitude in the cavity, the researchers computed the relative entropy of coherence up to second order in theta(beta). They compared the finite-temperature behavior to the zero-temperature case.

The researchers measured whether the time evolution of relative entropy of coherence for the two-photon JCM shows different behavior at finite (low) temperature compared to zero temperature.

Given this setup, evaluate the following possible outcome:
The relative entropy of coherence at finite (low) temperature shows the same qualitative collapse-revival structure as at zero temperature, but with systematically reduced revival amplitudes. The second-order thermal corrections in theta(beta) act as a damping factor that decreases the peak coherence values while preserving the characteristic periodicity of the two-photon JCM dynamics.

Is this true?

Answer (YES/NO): NO